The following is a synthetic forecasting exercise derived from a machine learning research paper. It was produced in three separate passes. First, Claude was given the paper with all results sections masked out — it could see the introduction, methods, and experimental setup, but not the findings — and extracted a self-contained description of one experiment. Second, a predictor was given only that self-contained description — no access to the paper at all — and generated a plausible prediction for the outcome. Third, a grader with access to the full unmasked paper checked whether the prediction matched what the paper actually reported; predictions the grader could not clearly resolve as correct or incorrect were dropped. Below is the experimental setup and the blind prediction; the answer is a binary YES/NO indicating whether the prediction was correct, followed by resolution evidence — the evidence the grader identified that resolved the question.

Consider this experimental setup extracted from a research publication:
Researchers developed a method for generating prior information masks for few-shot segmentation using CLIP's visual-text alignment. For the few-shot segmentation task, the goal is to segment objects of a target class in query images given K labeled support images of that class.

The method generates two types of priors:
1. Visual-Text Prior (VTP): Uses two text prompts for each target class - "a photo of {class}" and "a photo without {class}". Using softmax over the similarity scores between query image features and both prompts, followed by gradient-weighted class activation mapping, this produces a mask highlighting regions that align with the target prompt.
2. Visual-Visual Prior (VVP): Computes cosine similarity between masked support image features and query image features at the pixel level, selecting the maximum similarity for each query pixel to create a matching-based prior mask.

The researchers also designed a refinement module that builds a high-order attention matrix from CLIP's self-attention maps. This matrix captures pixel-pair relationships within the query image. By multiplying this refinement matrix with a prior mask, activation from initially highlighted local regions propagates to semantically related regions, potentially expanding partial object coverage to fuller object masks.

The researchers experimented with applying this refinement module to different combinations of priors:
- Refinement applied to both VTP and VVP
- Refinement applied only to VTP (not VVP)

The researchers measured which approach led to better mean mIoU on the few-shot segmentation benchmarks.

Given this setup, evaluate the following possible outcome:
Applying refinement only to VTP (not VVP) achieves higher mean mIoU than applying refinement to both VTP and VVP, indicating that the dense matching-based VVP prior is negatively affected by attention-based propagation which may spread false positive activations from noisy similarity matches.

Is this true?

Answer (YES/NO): YES